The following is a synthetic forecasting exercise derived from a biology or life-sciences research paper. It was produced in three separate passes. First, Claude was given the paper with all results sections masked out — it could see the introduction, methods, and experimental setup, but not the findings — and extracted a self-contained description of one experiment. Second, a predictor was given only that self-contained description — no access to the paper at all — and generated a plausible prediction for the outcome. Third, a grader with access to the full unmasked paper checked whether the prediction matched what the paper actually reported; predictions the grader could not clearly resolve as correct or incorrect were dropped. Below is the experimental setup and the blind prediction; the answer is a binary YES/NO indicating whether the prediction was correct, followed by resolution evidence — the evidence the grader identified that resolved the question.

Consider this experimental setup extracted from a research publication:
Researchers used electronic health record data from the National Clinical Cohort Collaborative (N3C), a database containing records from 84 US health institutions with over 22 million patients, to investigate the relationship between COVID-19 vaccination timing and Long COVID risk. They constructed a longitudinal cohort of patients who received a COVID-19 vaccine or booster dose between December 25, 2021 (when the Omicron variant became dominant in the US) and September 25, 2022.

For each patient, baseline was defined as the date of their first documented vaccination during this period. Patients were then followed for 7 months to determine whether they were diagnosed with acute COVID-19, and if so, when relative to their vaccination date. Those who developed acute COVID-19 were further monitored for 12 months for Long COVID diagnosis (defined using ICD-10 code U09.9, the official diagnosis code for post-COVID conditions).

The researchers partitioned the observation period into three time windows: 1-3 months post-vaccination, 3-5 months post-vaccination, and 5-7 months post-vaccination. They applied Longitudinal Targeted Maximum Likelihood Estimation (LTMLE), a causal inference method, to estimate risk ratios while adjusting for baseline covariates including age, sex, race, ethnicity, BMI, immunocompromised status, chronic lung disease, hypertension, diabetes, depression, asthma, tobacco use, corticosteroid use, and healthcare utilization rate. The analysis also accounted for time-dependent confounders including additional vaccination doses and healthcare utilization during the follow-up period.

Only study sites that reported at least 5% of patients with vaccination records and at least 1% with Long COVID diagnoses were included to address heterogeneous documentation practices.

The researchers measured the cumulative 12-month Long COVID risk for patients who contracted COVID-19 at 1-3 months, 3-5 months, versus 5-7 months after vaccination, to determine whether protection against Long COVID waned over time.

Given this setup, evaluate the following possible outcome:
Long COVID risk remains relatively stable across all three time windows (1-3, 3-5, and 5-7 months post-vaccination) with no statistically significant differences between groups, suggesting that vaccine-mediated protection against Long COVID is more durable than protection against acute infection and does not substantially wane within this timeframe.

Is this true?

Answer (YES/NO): YES